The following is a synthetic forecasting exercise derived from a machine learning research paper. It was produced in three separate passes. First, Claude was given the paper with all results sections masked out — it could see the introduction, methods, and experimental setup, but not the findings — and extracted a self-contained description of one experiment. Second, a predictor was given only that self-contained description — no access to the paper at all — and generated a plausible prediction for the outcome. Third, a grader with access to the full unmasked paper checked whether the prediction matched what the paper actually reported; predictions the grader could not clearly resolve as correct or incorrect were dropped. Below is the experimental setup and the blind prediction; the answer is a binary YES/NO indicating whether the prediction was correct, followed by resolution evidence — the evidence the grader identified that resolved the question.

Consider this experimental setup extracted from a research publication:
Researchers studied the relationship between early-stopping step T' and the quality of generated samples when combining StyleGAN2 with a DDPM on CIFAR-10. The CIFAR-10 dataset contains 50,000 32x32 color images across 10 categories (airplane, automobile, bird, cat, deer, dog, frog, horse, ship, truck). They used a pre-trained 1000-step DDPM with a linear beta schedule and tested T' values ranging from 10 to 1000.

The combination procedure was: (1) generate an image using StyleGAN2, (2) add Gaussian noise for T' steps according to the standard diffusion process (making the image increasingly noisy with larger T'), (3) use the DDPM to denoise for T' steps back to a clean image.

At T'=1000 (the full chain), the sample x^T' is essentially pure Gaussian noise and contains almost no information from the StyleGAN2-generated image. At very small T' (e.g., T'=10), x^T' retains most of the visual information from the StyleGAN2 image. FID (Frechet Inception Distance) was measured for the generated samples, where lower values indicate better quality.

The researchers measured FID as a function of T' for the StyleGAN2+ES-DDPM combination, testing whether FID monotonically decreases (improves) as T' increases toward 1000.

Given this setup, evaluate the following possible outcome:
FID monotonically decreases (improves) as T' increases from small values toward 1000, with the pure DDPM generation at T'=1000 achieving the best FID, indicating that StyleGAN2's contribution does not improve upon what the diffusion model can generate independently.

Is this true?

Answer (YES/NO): NO